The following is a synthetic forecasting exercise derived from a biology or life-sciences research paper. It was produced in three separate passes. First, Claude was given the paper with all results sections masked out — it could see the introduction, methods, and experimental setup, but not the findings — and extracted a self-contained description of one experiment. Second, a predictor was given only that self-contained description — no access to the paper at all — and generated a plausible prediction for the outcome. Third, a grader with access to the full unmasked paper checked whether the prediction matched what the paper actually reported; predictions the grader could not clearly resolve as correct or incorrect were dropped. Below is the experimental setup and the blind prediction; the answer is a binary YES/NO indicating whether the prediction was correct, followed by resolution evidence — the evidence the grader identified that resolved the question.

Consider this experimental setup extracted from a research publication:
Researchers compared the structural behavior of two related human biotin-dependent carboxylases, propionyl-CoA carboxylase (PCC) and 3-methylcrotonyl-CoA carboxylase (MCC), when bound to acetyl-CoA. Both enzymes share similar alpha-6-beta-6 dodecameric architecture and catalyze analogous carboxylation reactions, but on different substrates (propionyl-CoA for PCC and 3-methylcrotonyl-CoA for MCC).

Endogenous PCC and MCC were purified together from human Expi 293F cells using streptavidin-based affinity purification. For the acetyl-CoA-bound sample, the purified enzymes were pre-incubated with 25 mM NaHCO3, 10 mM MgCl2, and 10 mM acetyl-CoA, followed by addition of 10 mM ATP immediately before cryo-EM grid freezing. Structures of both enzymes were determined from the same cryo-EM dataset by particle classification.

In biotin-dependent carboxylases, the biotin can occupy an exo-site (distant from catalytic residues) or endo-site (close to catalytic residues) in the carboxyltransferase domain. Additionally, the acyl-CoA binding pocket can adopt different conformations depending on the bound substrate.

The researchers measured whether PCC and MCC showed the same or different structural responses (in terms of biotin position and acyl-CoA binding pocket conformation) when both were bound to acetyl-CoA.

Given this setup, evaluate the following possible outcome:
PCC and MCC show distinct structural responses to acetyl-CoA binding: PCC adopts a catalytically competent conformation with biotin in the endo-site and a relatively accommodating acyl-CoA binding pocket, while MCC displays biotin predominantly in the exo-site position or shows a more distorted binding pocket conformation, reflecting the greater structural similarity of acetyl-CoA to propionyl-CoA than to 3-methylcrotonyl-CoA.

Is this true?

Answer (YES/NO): NO